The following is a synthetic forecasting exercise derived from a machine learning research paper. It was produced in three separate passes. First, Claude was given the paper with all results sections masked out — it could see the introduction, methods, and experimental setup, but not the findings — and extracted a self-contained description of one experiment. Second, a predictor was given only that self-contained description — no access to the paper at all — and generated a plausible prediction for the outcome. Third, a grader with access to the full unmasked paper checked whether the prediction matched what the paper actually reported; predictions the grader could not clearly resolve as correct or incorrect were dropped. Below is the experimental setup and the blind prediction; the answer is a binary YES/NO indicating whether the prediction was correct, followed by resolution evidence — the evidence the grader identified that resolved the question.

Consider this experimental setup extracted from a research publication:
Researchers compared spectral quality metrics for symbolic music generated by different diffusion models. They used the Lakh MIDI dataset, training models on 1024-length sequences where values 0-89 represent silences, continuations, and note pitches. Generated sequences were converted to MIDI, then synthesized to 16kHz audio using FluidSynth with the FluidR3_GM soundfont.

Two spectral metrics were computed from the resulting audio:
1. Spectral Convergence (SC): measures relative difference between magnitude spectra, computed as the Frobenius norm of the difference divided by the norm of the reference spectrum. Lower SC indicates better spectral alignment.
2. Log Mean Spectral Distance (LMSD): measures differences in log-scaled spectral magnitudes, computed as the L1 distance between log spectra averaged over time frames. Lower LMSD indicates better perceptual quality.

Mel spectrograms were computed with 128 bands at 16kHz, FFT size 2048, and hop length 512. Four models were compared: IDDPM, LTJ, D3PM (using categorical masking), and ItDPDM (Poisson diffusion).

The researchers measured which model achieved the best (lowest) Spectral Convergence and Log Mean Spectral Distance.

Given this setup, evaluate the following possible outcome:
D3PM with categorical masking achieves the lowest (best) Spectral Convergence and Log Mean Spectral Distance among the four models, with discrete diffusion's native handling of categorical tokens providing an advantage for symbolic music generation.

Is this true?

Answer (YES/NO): YES